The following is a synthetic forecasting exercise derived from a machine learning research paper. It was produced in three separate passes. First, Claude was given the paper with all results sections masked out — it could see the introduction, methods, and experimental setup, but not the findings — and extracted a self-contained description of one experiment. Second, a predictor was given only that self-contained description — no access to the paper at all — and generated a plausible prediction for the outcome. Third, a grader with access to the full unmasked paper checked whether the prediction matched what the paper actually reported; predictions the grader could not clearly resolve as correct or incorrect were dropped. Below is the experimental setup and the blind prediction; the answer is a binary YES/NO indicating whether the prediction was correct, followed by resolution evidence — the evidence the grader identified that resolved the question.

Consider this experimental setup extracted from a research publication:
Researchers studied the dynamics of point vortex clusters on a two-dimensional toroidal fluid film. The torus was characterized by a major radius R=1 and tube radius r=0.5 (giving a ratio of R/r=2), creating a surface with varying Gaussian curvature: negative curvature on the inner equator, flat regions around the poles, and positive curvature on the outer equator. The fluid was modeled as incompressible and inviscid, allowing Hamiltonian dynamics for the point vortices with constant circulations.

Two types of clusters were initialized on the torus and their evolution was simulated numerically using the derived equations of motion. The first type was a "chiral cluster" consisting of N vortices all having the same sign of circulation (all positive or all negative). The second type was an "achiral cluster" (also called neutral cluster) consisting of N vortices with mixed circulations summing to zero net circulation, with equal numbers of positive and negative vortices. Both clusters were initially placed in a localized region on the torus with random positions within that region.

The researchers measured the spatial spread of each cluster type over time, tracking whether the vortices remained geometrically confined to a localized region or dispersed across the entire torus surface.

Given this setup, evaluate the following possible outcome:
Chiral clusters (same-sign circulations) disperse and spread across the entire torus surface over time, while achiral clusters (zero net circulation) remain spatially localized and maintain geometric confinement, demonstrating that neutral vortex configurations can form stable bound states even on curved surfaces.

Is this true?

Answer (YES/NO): NO